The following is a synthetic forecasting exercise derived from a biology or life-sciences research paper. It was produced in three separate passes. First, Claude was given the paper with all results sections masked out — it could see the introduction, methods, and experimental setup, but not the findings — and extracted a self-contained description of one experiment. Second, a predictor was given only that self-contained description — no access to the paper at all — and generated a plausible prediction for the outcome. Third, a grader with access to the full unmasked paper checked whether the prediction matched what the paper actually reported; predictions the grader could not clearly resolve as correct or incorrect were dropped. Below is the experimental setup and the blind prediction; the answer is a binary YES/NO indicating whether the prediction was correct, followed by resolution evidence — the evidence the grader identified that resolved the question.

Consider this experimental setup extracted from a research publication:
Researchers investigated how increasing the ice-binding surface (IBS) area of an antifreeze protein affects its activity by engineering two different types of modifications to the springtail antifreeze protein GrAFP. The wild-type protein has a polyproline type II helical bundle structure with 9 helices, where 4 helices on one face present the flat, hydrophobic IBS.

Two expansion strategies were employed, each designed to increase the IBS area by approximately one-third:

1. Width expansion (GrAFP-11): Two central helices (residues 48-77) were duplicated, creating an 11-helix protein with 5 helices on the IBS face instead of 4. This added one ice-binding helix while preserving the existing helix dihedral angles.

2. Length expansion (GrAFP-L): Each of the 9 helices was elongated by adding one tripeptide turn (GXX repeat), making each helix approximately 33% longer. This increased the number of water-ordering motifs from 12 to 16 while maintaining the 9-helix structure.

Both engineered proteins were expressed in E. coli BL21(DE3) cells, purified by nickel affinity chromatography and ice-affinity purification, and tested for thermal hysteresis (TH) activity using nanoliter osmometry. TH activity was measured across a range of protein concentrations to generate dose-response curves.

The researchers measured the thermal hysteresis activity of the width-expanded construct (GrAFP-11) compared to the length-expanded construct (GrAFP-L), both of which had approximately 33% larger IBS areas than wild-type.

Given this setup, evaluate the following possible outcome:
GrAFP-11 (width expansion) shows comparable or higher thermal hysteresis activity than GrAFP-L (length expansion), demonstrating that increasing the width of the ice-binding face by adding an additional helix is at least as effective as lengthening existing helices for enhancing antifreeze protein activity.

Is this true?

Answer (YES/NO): YES